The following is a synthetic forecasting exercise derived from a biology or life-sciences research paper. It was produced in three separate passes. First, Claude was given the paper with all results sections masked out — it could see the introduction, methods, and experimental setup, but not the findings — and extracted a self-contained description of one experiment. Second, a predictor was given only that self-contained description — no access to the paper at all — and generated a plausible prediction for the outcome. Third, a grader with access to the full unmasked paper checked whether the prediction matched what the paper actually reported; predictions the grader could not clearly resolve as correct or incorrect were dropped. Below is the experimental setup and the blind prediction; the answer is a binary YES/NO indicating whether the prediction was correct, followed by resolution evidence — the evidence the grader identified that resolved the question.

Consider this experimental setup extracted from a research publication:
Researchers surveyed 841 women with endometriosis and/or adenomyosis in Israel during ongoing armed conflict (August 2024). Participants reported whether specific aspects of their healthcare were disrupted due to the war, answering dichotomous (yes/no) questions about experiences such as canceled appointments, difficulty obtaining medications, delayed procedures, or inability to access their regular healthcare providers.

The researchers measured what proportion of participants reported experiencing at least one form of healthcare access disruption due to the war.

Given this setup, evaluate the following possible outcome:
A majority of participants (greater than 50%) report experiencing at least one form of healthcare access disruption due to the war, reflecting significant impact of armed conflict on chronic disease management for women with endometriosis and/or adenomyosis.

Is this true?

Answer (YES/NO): NO